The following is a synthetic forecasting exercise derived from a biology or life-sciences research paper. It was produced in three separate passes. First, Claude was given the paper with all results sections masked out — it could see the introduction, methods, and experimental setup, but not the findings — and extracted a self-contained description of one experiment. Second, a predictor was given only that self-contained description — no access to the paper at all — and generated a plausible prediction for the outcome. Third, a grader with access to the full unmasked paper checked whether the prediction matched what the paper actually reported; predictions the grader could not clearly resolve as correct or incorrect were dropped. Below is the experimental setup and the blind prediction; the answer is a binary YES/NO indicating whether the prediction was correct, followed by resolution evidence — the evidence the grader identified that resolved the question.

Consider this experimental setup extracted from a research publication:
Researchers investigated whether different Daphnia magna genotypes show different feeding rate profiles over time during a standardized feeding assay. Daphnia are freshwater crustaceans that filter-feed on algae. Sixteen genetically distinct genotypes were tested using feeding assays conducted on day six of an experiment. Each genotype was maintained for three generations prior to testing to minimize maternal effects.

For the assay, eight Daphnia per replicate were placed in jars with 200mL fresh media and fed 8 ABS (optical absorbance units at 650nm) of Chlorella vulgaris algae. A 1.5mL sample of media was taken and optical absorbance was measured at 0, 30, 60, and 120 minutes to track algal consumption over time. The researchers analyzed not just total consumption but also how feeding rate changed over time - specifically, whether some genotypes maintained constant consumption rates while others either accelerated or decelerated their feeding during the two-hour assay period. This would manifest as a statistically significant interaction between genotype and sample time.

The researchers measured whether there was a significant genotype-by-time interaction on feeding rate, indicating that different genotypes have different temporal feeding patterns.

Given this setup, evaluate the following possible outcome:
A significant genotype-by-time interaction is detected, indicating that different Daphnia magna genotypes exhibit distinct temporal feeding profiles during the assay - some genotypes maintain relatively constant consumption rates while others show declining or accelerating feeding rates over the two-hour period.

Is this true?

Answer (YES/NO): YES